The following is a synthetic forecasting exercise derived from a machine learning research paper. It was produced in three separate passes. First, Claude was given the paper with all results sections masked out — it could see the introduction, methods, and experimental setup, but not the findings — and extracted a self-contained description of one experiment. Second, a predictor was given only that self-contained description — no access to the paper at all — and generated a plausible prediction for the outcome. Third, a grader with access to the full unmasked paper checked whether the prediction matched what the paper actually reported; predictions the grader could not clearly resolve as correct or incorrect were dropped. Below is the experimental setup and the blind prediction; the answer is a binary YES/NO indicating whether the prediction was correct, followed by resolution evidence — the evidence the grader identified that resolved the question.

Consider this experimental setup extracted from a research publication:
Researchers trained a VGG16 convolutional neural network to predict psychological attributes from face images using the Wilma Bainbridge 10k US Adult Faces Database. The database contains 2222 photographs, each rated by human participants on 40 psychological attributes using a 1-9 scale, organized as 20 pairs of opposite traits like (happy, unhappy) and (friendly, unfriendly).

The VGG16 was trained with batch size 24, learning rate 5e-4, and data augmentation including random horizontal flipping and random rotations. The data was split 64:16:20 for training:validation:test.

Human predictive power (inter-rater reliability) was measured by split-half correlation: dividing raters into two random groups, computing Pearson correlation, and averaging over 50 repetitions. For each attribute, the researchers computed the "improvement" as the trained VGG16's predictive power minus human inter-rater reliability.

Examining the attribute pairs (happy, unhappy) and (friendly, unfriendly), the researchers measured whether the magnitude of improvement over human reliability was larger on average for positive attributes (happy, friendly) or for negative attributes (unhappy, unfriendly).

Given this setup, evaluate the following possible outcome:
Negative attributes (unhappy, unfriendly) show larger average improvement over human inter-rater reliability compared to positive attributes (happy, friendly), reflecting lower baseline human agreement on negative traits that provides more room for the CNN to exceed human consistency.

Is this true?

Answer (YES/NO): YES